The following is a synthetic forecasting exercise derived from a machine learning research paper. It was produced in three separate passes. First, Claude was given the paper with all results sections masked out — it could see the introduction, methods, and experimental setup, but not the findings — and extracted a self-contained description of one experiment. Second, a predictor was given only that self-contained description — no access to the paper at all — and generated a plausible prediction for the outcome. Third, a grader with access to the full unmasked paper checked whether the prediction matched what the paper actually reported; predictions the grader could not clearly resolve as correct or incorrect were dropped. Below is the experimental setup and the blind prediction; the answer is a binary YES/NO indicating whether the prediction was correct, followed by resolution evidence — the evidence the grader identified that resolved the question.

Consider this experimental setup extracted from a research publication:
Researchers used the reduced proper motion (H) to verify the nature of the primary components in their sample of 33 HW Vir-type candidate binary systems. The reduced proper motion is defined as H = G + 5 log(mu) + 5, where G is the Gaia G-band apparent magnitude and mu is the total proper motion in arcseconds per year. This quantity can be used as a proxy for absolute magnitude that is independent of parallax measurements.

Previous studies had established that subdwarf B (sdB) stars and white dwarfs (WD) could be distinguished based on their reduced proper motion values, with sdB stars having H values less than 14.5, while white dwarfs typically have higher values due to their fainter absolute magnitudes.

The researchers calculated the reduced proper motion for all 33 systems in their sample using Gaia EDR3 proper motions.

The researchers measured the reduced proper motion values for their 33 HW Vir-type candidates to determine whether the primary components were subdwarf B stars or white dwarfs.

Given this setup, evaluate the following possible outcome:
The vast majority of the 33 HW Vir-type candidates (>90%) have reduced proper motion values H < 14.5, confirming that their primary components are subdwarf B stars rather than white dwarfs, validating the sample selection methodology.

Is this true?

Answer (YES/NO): YES